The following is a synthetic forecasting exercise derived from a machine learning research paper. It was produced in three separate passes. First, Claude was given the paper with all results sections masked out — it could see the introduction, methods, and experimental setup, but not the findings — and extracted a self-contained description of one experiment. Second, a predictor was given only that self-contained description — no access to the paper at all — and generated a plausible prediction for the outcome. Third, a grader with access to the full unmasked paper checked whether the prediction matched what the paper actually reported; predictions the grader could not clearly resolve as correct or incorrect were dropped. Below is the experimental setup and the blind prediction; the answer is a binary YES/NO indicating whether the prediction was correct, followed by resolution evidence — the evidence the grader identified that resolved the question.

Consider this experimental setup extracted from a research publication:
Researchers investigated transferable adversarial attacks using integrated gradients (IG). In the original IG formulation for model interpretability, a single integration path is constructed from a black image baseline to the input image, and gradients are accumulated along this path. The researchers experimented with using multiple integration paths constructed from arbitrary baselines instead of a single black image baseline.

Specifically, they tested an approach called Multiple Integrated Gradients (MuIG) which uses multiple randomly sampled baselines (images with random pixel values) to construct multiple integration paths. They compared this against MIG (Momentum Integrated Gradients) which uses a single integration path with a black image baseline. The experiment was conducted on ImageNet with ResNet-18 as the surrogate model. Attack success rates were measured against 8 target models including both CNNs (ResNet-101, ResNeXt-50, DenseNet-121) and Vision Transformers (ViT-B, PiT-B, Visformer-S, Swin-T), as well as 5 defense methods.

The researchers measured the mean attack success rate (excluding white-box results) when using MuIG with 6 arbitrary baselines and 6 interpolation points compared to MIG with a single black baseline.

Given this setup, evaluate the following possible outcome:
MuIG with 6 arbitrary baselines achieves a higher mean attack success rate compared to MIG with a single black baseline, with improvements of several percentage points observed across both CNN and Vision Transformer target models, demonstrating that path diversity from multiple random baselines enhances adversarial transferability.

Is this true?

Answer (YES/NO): NO